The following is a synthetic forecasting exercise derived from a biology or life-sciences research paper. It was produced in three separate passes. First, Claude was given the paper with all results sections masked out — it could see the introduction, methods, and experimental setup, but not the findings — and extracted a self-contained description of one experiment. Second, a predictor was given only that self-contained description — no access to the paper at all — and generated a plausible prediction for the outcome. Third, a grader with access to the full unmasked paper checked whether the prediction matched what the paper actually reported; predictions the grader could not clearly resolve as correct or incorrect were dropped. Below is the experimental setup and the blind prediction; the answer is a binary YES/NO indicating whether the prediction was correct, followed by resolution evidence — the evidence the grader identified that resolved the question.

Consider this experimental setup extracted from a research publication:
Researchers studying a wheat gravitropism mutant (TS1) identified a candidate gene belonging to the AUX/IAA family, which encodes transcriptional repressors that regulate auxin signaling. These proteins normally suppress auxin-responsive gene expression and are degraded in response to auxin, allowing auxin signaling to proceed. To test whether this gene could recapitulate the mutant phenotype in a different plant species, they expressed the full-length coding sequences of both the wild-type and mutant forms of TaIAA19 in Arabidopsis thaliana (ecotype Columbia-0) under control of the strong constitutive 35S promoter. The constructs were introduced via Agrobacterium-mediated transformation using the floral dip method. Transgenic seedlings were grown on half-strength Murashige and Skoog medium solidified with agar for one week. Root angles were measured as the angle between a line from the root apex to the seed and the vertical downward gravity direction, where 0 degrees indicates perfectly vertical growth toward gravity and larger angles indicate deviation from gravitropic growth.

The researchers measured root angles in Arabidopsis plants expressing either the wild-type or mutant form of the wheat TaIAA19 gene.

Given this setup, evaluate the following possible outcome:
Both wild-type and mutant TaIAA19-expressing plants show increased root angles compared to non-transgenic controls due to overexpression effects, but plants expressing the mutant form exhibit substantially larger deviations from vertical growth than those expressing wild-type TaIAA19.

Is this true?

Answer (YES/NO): NO